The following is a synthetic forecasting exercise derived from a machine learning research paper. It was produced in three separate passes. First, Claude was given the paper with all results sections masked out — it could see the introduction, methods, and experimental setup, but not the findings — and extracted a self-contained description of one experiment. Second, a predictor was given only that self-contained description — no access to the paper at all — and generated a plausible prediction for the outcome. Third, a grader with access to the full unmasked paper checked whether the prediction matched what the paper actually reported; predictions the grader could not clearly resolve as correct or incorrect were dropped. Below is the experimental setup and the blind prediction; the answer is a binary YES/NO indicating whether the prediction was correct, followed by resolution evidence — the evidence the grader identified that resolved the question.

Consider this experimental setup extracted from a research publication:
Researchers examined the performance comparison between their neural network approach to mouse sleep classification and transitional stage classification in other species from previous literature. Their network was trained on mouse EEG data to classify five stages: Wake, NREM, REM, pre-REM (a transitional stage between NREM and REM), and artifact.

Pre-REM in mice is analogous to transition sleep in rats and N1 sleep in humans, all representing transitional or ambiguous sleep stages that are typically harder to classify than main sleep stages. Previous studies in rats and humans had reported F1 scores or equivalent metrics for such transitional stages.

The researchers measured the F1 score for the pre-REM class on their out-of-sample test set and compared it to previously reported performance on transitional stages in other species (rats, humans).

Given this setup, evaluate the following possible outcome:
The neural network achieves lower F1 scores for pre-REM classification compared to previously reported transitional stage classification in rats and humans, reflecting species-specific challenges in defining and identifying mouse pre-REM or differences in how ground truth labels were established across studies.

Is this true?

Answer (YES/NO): NO